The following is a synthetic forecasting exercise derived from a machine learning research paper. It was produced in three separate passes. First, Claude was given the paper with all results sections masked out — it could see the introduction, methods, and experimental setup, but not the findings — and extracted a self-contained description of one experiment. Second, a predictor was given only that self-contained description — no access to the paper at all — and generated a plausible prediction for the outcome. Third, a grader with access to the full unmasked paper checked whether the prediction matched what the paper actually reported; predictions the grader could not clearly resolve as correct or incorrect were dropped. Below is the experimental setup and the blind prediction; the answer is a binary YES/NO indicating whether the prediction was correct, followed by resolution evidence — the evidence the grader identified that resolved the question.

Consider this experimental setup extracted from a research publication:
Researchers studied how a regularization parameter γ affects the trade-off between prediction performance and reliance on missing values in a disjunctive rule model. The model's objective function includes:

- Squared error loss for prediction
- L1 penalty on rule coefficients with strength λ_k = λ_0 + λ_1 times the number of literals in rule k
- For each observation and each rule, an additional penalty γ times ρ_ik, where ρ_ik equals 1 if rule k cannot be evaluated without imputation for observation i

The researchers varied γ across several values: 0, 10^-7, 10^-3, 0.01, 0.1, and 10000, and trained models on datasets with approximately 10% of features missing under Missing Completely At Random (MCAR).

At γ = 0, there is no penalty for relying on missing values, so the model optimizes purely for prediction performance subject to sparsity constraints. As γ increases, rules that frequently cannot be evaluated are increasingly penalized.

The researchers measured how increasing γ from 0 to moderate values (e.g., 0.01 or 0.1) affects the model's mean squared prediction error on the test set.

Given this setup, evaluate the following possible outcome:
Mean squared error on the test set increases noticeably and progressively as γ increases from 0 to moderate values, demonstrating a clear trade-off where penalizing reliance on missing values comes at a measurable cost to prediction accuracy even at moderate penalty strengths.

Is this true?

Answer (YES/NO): NO